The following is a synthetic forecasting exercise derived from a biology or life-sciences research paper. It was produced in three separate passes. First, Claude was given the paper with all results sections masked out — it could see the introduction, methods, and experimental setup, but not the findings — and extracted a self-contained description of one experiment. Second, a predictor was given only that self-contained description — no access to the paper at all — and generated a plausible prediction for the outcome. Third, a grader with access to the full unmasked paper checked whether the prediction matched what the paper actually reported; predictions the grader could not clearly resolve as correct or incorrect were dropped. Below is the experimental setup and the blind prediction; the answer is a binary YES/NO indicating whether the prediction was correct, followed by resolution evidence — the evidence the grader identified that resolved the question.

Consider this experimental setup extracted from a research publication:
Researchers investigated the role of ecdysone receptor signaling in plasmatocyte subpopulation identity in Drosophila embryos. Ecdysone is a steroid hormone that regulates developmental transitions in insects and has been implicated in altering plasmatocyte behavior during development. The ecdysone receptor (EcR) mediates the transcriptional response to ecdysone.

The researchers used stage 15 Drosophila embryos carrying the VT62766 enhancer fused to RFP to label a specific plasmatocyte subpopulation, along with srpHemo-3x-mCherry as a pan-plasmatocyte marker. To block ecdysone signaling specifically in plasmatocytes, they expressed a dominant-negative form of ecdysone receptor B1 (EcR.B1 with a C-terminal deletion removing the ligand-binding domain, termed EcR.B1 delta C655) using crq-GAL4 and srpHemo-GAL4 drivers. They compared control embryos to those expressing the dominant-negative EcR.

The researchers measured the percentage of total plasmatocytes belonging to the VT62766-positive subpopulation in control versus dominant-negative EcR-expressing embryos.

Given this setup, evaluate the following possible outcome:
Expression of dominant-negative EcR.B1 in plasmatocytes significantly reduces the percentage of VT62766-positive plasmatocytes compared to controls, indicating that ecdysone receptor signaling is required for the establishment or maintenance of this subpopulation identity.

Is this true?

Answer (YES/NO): YES